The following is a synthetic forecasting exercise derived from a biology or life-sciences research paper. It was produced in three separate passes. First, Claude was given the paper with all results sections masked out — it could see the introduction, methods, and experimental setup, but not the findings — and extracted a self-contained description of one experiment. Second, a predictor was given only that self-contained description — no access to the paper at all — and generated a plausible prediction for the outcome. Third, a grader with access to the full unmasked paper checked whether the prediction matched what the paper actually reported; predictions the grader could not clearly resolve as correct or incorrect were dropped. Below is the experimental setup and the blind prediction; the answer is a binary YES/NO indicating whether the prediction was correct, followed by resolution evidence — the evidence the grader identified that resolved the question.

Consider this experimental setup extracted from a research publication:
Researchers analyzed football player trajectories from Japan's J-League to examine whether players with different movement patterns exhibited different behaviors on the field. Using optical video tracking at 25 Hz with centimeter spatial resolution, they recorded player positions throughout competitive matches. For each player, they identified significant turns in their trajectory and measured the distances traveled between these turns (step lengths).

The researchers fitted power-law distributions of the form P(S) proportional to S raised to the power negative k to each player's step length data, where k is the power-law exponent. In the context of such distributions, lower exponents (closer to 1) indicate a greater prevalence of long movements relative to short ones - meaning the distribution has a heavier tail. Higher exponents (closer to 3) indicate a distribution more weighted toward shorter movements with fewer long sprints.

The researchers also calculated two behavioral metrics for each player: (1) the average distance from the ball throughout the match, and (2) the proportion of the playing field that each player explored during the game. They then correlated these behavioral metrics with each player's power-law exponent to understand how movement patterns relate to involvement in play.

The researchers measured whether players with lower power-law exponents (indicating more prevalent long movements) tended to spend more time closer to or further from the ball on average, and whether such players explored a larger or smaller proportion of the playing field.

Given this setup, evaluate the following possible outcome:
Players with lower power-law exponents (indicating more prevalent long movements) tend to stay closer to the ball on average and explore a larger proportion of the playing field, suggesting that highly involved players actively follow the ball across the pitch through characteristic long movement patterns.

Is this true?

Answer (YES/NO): YES